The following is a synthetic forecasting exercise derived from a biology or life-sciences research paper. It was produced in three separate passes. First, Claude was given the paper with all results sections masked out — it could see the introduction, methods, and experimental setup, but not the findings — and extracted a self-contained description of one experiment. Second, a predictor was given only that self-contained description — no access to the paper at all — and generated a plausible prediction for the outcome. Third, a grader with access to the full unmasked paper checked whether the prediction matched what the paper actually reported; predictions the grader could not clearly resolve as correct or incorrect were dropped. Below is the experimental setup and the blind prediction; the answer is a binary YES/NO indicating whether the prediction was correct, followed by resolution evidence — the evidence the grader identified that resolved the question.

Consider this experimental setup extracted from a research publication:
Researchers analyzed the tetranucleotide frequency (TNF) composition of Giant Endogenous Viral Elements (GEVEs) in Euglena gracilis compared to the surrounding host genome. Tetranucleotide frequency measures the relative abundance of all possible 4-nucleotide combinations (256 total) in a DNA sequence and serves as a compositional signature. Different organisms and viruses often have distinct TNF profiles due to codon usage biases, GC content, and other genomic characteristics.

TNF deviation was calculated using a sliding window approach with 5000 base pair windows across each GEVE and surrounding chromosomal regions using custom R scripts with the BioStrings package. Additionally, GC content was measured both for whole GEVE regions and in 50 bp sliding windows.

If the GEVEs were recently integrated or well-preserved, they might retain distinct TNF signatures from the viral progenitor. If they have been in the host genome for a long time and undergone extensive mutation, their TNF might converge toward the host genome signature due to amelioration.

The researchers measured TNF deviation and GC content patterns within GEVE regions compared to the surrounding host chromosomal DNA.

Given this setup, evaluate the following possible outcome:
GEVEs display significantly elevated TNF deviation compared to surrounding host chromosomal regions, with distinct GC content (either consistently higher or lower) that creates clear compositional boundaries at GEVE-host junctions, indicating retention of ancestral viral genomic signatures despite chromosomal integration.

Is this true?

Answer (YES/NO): YES